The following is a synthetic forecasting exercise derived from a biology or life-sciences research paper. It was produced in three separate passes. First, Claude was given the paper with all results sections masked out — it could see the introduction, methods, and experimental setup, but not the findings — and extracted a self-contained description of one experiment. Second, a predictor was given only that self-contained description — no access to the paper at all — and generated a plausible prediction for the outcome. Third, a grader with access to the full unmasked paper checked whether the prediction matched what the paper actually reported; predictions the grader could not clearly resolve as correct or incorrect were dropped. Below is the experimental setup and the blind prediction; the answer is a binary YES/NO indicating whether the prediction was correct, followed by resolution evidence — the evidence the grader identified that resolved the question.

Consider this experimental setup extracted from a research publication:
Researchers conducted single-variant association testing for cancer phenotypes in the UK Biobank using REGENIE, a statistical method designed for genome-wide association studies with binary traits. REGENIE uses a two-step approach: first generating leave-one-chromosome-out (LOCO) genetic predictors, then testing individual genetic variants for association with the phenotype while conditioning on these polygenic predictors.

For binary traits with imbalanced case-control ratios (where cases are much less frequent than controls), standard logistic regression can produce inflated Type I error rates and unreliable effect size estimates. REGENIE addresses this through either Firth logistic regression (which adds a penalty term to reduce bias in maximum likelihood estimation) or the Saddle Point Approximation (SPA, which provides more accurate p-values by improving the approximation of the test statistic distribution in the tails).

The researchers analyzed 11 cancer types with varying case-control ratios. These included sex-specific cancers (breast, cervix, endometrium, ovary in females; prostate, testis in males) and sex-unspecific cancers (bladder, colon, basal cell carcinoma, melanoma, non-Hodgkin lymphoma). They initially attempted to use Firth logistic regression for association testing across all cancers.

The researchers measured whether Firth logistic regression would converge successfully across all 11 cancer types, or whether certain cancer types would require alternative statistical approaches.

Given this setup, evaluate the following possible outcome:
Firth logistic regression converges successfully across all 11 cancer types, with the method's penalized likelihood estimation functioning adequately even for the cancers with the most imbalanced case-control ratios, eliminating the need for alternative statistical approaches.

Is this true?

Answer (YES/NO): NO